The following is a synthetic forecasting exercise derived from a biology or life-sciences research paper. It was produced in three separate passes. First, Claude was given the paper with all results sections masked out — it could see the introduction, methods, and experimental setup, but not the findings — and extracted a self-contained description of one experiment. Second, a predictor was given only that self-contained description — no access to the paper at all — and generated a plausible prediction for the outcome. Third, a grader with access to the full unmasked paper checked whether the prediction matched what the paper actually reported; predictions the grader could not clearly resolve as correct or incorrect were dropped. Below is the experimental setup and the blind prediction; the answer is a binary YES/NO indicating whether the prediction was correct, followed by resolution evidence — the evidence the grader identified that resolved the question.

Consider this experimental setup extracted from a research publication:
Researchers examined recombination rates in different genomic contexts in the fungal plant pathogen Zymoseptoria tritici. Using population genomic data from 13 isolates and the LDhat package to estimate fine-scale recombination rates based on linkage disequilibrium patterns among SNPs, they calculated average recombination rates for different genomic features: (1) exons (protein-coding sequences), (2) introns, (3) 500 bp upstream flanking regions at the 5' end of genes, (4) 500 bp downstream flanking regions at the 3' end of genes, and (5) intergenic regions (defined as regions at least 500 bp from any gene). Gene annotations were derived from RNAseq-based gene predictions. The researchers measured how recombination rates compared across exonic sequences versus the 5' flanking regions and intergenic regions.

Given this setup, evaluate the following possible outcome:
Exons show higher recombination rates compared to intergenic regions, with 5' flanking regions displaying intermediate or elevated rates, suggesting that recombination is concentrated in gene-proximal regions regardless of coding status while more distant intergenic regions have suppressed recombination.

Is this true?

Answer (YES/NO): NO